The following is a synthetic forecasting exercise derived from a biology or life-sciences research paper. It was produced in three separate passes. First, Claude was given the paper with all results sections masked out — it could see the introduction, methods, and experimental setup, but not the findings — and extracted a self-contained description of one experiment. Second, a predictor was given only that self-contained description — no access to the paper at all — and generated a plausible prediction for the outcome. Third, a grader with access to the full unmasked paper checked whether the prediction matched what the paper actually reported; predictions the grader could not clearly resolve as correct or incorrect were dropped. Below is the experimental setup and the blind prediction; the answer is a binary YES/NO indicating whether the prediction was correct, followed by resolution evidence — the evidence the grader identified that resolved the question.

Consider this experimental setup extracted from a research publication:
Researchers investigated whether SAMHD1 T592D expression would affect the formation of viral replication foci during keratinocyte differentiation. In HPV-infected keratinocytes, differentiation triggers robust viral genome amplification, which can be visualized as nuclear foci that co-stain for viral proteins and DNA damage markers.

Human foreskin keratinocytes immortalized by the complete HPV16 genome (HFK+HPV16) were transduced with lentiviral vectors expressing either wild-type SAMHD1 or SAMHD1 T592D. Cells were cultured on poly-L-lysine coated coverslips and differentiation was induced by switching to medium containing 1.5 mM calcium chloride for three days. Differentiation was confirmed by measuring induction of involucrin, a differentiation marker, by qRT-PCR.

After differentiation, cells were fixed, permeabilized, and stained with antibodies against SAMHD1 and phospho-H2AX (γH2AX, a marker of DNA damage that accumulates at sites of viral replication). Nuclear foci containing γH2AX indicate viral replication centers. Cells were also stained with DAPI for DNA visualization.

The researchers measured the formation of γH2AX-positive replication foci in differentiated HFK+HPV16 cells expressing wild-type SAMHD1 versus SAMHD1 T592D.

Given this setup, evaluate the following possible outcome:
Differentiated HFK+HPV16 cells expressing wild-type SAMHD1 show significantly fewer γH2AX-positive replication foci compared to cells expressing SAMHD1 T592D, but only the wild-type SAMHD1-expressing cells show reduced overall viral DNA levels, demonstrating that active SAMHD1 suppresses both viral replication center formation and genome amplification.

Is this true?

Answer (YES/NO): NO